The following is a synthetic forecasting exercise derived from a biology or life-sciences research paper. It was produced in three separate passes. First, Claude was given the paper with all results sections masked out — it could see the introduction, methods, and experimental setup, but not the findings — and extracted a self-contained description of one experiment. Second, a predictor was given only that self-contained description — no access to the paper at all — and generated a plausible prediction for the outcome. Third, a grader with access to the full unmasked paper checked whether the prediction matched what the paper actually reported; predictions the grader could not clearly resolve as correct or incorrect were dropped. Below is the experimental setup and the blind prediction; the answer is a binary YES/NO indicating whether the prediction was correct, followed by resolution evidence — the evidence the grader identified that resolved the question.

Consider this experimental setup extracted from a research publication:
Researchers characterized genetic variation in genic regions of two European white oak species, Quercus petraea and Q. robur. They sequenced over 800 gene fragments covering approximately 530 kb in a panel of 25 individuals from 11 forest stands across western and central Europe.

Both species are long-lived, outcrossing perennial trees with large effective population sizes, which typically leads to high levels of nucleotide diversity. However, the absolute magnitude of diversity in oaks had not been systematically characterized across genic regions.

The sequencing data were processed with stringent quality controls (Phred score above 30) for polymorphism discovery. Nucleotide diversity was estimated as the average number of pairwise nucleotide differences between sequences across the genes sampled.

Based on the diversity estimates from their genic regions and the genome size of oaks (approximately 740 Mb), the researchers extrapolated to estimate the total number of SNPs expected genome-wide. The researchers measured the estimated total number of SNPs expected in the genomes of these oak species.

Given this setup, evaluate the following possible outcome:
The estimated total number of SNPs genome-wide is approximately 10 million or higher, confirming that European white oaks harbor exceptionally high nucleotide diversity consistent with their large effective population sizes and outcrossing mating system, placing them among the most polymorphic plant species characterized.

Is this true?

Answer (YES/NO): NO